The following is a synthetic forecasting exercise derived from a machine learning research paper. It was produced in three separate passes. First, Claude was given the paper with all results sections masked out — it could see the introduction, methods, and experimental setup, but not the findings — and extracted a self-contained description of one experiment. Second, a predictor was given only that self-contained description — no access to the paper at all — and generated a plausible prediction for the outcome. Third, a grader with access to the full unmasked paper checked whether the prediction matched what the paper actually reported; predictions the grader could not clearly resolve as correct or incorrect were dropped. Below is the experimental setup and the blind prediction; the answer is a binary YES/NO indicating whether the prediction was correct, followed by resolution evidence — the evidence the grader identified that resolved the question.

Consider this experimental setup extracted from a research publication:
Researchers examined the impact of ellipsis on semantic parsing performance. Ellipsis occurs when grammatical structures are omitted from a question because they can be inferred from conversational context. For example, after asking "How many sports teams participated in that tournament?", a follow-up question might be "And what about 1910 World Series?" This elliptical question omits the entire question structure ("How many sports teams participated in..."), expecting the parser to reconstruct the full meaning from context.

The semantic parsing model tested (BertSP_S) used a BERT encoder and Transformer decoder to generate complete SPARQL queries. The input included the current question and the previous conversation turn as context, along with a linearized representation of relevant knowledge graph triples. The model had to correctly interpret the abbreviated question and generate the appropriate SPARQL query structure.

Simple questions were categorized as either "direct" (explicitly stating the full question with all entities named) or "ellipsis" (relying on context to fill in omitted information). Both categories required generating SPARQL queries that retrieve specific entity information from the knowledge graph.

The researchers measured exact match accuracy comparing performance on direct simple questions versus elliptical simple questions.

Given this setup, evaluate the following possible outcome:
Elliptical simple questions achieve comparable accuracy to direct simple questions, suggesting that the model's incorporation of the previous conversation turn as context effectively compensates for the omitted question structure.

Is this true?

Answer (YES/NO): NO